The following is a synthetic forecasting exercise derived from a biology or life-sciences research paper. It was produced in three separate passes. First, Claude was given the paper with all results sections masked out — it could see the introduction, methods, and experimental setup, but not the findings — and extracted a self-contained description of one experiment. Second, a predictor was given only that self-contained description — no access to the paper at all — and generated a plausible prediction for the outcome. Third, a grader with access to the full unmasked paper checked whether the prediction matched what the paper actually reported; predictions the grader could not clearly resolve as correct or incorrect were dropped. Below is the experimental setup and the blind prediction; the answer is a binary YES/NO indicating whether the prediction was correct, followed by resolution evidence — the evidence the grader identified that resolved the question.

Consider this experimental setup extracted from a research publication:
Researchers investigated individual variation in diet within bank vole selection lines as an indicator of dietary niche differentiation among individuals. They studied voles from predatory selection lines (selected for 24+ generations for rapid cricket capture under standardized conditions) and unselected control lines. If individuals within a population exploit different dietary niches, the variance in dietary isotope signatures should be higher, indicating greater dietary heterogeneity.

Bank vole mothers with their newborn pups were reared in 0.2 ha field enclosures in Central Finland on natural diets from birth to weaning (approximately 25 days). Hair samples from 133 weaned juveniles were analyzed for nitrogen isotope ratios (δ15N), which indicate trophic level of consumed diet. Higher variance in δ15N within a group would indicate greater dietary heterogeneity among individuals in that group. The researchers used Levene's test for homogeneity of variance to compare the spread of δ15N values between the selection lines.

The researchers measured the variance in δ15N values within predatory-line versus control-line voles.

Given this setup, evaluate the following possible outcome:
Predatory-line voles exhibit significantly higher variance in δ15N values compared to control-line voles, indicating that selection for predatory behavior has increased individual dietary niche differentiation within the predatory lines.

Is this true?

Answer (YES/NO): YES